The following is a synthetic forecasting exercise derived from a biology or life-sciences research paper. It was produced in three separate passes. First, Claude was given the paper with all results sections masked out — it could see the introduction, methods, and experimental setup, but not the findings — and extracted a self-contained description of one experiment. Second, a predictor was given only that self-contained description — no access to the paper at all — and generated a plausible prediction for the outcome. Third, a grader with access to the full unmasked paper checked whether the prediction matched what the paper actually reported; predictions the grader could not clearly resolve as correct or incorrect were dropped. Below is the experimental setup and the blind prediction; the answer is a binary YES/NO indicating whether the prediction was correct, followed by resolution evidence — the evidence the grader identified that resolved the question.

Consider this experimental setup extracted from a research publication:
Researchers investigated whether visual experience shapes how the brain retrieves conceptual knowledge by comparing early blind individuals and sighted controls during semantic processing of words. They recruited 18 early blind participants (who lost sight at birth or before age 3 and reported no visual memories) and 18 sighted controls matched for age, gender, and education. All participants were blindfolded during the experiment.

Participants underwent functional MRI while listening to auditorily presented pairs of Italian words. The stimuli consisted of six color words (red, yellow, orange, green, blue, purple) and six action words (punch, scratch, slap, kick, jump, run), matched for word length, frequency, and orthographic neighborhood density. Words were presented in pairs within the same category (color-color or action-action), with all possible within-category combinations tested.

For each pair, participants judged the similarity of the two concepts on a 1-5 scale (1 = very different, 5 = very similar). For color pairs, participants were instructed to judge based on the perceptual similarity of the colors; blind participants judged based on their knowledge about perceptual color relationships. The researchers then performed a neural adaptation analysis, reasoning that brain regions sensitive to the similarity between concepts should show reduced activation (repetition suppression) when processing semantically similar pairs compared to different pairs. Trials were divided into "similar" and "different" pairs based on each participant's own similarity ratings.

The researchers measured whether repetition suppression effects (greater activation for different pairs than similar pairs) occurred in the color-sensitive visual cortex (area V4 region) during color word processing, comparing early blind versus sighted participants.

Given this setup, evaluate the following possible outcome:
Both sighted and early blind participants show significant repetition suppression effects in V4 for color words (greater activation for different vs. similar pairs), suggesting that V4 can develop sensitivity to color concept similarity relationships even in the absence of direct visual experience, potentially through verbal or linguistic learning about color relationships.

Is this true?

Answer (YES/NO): NO